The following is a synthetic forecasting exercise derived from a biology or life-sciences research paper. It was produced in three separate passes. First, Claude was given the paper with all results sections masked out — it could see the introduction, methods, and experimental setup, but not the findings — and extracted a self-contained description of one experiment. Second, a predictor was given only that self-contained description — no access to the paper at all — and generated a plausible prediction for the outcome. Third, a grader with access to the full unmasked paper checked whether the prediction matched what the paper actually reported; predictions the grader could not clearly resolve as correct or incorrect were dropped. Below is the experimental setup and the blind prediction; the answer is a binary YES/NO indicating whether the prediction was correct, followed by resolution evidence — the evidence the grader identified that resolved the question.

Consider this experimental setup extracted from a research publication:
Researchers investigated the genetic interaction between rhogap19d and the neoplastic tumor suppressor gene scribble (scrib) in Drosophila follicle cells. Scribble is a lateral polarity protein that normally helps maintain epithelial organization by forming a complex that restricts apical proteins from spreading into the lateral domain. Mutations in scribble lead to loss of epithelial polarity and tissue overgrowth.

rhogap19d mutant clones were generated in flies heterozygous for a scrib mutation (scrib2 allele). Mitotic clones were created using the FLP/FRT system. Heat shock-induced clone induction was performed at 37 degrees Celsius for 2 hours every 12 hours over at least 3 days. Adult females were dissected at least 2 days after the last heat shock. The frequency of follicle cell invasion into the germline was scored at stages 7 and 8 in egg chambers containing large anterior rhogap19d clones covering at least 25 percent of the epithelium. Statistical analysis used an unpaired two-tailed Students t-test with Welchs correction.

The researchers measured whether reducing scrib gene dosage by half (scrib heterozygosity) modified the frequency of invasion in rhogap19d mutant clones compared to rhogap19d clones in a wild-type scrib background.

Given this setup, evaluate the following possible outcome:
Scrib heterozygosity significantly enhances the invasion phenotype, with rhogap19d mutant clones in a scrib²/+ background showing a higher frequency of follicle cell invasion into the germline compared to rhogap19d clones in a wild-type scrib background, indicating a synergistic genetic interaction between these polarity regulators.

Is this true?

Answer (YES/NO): YES